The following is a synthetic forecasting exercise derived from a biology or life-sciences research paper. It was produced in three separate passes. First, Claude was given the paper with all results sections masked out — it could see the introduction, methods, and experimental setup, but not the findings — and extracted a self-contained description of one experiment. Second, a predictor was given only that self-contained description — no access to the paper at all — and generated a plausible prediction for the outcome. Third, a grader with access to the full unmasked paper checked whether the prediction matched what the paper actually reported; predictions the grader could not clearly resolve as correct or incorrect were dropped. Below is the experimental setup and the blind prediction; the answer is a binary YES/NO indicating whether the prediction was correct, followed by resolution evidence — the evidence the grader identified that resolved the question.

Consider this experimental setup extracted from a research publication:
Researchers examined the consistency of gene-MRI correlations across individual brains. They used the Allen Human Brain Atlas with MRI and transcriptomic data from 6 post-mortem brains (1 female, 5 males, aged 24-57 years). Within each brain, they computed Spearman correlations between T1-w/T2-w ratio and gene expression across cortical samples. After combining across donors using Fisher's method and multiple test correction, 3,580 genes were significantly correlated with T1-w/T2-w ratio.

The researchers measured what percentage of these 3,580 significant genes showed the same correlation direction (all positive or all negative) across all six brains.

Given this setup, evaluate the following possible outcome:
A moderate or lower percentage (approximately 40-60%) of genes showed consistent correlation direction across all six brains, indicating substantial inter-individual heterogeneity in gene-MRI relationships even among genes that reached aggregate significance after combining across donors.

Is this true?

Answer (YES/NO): YES